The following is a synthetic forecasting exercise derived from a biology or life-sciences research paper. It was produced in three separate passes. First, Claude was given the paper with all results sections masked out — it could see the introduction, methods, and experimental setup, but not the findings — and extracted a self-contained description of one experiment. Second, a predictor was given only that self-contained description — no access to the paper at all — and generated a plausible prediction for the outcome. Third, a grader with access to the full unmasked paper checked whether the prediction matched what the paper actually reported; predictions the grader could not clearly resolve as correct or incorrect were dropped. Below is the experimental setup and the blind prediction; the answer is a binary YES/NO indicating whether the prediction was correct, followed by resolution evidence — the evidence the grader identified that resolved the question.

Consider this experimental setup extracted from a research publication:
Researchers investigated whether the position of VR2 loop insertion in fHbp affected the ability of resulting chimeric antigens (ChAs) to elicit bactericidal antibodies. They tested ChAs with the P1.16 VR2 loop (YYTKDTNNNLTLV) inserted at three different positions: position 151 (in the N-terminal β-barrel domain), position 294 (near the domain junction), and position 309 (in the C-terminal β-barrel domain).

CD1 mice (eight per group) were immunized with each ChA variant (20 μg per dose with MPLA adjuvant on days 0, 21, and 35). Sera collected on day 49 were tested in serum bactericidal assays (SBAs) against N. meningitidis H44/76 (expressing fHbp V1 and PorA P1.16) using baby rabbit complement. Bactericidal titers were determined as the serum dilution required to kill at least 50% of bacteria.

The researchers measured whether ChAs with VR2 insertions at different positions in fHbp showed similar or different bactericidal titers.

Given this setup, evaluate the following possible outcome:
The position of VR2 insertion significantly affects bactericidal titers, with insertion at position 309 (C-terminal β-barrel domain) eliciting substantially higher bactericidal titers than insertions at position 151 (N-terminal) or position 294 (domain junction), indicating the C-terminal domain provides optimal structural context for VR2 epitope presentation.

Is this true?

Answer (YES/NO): NO